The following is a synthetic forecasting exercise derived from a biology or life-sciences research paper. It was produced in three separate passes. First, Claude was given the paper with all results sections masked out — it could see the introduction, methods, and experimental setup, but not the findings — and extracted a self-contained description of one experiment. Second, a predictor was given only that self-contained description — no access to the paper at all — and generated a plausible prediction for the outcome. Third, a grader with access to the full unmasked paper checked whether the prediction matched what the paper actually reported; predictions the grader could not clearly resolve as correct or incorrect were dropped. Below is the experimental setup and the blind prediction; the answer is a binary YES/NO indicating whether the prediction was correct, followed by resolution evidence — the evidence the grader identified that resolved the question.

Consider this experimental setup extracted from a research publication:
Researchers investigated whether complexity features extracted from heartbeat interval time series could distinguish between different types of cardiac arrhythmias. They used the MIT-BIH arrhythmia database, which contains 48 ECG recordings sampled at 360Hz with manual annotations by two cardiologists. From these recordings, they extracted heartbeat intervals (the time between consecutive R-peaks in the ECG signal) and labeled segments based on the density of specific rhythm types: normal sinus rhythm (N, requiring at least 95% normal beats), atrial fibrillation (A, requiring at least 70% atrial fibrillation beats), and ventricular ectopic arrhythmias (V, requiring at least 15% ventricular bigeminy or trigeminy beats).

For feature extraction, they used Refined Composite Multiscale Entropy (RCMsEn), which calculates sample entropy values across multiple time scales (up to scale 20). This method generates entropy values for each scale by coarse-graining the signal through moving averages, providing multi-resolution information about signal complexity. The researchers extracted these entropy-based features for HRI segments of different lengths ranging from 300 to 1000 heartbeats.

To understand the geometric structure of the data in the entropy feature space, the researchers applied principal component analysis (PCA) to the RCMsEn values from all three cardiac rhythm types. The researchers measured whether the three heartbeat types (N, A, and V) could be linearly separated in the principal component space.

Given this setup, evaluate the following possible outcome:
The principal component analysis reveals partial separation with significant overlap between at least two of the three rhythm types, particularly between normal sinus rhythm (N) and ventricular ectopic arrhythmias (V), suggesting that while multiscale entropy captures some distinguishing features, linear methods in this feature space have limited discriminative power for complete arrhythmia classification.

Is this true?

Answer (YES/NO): NO